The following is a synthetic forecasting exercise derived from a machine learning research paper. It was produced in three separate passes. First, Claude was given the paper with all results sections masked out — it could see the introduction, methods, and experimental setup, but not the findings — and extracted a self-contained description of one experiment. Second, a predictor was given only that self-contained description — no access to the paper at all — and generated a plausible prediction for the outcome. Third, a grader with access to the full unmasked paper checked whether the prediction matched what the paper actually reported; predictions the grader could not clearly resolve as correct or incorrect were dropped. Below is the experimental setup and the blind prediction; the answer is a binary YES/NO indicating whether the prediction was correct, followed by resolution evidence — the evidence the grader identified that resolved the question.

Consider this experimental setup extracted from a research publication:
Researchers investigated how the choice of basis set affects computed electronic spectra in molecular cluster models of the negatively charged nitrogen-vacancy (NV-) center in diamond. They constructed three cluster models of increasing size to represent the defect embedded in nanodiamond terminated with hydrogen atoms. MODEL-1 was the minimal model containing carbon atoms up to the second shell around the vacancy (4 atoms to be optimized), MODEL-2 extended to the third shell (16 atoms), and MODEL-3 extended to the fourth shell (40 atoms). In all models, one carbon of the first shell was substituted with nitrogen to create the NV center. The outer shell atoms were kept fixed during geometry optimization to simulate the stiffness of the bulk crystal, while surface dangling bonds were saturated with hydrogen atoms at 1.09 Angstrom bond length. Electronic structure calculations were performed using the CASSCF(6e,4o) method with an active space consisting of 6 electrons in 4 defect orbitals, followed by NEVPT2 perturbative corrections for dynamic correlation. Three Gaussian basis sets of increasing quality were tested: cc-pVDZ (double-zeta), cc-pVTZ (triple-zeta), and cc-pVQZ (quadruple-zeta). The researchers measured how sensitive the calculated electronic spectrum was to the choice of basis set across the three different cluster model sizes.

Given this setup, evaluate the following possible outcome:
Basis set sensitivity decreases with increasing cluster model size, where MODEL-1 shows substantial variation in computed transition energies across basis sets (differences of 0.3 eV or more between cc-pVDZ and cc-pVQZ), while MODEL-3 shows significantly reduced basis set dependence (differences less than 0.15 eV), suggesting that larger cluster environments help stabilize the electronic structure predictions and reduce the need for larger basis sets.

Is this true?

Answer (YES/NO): NO